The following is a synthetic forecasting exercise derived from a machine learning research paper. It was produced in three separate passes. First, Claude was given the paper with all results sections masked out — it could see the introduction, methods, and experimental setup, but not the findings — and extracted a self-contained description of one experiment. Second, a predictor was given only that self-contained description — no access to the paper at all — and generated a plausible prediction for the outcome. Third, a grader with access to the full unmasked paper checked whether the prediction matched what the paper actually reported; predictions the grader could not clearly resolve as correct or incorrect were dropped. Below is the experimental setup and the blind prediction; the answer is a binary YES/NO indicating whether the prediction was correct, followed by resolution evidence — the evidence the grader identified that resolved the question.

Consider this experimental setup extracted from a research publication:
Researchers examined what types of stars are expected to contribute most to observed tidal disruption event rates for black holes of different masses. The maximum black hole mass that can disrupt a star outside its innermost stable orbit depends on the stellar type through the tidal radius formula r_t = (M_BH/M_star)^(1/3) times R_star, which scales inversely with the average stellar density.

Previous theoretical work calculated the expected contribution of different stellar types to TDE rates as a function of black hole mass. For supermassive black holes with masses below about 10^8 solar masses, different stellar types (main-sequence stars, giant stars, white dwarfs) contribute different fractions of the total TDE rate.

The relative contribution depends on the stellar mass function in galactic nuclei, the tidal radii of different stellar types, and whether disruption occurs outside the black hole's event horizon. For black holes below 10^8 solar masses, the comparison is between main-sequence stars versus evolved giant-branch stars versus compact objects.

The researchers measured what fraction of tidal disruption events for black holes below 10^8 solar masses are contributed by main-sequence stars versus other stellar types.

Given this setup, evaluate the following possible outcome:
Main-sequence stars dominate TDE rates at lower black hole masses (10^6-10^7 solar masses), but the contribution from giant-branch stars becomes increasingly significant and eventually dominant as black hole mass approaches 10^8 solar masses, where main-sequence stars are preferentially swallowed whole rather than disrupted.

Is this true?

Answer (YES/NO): NO